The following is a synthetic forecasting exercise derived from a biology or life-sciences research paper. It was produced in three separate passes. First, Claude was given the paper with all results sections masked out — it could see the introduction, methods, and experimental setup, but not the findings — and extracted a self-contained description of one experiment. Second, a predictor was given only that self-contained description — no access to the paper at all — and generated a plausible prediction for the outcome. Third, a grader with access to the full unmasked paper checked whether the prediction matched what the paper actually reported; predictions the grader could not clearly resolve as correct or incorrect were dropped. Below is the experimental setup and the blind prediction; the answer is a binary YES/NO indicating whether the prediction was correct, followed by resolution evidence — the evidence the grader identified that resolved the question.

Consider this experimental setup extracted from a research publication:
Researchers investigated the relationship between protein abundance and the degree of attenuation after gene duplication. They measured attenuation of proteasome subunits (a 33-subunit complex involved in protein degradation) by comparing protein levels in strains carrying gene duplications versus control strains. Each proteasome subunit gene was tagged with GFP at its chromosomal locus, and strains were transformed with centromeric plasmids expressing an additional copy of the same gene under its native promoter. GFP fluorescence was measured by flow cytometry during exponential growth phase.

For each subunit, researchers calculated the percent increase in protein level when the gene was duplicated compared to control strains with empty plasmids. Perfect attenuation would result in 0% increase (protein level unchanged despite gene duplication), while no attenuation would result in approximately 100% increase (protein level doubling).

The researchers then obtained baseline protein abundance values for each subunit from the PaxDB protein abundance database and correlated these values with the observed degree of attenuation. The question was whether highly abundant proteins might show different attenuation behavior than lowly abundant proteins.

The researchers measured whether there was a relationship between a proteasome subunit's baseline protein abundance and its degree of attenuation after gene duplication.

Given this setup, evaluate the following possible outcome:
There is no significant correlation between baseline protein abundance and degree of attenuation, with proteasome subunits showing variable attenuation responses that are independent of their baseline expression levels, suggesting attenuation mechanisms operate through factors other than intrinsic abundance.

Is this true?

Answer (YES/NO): NO